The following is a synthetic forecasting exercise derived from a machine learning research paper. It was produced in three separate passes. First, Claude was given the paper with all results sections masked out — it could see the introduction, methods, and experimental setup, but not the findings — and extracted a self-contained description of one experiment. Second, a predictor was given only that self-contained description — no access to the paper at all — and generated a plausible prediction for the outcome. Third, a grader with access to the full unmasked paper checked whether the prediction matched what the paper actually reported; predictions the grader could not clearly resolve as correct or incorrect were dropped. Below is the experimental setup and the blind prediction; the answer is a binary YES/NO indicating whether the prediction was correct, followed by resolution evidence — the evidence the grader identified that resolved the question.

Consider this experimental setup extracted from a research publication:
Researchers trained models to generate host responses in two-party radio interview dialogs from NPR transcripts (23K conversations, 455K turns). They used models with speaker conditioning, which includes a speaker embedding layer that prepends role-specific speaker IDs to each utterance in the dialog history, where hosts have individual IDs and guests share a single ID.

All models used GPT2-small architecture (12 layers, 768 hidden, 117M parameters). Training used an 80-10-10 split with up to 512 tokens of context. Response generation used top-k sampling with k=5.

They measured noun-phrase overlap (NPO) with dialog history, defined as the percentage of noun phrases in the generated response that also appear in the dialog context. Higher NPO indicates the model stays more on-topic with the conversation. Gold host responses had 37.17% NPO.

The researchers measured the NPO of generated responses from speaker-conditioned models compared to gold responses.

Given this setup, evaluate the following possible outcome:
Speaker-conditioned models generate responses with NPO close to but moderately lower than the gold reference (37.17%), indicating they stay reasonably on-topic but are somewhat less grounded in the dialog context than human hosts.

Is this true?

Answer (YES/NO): NO